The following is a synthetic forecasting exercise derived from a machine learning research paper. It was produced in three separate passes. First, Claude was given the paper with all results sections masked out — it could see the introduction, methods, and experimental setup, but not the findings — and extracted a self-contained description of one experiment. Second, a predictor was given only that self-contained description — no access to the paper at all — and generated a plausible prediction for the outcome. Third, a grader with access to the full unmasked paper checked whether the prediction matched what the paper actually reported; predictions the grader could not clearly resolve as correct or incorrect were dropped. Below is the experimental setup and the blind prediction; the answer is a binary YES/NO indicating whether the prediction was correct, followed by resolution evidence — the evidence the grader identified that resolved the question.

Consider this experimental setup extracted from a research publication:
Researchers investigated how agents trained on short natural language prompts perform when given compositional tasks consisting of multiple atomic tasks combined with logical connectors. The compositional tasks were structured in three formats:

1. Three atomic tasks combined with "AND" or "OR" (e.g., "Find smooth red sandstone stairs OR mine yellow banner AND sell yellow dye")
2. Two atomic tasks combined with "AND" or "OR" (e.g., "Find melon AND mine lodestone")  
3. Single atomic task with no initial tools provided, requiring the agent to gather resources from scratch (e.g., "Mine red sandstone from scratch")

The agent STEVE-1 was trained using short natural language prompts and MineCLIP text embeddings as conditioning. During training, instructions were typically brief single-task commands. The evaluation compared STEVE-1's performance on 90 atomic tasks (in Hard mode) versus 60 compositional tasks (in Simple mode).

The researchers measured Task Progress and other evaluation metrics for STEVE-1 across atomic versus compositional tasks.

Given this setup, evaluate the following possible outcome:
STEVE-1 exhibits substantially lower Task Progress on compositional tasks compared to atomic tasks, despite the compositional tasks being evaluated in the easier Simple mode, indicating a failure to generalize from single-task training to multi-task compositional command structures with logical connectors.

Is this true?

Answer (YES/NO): YES